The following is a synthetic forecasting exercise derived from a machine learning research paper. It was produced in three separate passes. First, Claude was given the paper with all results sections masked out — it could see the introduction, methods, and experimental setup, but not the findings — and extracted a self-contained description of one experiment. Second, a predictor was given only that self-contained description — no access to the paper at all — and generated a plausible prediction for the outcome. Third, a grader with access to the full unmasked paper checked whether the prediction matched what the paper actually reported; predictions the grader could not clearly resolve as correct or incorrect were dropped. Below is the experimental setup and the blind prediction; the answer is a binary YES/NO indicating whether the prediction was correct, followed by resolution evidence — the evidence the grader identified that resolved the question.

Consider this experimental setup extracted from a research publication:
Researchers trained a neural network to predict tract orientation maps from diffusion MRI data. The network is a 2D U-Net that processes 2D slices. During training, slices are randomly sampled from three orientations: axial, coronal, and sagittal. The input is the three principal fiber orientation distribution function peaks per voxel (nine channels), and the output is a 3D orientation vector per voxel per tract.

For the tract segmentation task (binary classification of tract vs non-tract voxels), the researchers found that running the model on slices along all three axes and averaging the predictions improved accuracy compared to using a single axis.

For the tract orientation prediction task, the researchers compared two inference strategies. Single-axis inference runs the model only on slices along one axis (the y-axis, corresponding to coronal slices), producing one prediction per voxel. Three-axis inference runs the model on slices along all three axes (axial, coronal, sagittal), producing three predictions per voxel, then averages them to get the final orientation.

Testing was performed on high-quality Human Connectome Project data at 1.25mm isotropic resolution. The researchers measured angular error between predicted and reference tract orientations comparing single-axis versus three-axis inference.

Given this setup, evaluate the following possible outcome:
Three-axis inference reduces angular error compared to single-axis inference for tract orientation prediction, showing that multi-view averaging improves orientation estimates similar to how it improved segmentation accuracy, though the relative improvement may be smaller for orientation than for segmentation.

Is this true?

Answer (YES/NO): NO